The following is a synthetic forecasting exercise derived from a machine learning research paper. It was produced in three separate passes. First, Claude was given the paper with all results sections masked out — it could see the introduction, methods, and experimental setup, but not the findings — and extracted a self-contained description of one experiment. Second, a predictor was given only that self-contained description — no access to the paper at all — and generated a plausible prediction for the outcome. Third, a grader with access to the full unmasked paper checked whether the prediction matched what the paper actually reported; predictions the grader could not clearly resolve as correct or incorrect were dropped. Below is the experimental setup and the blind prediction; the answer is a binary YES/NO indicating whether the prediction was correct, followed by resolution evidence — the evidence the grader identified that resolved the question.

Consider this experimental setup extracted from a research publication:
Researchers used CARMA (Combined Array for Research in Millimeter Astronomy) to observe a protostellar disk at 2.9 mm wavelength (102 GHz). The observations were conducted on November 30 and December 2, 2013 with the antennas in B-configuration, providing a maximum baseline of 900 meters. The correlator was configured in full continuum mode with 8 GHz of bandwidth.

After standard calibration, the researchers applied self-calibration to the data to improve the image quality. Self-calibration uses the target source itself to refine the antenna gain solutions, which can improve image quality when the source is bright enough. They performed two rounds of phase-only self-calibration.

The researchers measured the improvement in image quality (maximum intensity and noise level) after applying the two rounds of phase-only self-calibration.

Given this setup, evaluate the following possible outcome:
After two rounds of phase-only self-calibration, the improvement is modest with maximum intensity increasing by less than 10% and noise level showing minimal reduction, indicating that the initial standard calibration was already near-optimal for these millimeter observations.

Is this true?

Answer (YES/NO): YES